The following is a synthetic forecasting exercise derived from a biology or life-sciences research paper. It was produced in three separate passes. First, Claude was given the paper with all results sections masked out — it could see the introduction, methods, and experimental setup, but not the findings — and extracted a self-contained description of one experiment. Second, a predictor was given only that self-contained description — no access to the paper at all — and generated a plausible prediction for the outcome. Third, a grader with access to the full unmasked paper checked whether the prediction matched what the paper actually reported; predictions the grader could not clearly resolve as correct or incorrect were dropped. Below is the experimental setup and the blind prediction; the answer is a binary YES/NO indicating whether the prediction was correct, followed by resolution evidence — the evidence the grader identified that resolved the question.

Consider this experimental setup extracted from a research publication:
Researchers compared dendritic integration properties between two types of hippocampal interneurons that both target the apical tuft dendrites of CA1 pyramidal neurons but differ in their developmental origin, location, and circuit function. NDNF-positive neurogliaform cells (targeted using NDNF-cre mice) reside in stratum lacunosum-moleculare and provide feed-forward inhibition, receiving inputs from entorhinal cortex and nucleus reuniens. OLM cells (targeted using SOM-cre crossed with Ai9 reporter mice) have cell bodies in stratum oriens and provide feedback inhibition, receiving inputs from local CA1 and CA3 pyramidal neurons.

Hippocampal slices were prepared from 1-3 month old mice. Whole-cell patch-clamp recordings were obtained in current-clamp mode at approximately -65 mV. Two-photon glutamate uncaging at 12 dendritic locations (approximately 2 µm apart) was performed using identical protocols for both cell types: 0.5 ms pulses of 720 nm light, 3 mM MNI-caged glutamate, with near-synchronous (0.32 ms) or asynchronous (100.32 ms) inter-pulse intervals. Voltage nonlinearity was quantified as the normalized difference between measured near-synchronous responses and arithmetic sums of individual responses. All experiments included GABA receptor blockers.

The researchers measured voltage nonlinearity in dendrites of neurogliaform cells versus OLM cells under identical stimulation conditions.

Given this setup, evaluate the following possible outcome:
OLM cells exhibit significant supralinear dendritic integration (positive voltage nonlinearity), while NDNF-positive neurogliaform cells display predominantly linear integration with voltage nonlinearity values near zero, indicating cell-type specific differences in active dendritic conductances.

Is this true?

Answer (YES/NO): NO